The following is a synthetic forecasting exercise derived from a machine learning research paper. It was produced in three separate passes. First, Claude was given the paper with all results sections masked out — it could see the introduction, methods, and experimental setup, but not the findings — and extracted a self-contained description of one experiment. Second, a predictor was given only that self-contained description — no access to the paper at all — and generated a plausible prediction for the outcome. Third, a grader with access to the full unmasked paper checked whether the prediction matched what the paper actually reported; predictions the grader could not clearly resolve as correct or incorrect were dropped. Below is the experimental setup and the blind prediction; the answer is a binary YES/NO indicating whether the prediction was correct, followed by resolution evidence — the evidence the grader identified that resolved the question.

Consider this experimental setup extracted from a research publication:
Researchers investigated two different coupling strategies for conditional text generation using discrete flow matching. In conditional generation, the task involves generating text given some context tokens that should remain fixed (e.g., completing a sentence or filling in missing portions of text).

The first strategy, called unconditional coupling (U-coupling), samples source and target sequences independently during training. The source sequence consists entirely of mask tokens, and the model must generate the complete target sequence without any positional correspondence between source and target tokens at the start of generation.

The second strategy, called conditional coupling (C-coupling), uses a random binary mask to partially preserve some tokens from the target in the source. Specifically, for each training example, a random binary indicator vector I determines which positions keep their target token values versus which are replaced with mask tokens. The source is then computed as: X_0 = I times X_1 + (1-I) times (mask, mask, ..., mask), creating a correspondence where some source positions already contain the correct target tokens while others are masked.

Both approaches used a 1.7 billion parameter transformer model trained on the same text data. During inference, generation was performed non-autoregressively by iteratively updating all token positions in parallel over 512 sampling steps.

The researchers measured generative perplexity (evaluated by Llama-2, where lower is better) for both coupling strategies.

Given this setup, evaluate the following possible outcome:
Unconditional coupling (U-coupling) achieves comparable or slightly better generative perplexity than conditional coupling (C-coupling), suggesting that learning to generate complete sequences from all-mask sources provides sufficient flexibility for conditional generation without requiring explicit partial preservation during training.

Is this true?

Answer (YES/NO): NO